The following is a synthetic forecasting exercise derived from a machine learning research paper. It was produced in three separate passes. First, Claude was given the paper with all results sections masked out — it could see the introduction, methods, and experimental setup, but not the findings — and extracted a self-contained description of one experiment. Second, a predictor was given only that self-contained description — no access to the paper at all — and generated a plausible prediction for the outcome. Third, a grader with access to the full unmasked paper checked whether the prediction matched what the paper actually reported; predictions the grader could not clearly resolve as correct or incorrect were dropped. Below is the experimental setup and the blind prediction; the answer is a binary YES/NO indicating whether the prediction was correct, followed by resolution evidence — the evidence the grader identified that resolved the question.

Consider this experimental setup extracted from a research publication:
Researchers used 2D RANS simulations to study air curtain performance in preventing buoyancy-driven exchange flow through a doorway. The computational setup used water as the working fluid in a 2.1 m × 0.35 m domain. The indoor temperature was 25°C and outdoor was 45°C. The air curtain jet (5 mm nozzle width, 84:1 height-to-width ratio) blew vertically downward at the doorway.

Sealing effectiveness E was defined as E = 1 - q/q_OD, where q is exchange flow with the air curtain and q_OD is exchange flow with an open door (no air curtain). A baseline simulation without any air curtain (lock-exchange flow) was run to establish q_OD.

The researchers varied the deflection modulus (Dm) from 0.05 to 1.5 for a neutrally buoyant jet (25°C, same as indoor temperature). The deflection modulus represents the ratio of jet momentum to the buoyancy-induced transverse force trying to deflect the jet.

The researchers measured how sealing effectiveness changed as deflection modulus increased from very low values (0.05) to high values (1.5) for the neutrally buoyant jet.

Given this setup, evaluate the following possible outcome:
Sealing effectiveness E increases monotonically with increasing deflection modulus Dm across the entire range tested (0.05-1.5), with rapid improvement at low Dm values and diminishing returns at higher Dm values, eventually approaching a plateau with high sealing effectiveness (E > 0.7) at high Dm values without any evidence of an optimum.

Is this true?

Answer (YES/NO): NO